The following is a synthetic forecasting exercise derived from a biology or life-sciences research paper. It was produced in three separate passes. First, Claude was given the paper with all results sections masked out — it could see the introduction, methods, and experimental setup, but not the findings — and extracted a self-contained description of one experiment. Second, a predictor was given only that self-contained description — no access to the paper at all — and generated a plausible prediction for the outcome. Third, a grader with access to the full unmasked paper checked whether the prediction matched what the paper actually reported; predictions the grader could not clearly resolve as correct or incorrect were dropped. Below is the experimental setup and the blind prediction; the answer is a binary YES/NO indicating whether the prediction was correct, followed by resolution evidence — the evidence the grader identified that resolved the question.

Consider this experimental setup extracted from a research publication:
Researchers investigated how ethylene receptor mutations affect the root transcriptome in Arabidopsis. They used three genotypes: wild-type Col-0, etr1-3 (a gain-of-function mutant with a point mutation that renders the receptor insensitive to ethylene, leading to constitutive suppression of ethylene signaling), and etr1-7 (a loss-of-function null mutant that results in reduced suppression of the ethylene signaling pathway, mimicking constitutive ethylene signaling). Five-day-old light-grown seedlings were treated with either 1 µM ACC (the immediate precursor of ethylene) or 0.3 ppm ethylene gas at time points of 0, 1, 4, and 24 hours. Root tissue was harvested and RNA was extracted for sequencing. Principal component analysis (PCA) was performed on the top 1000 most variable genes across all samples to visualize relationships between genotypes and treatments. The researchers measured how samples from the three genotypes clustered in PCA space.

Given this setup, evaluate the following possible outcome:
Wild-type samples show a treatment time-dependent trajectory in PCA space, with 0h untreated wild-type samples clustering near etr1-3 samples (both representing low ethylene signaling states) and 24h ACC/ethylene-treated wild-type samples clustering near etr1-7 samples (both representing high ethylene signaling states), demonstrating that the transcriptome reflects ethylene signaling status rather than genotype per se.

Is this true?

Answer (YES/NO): NO